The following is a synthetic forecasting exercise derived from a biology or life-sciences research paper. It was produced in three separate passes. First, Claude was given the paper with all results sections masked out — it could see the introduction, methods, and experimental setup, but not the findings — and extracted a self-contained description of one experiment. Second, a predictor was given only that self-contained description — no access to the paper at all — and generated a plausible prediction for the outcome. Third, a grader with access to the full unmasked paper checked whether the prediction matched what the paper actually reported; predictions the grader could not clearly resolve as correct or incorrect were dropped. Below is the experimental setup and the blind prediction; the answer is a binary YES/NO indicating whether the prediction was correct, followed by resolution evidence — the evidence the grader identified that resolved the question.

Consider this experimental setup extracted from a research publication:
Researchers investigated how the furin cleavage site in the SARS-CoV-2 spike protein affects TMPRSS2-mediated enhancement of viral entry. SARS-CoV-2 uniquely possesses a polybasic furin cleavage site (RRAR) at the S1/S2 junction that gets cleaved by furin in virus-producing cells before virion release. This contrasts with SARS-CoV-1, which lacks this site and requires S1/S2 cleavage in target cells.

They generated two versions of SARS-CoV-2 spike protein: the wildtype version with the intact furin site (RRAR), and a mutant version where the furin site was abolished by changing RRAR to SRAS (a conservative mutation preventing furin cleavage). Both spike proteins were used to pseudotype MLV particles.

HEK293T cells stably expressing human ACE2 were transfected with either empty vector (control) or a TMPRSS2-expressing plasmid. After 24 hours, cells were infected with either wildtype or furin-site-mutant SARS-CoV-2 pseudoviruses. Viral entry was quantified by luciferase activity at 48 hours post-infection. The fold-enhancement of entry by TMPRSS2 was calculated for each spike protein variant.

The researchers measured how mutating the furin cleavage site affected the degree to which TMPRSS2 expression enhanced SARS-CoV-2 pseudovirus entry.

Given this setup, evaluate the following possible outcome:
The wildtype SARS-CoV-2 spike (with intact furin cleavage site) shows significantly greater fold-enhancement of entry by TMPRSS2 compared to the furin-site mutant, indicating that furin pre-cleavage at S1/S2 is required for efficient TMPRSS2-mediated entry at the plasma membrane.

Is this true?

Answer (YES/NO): YES